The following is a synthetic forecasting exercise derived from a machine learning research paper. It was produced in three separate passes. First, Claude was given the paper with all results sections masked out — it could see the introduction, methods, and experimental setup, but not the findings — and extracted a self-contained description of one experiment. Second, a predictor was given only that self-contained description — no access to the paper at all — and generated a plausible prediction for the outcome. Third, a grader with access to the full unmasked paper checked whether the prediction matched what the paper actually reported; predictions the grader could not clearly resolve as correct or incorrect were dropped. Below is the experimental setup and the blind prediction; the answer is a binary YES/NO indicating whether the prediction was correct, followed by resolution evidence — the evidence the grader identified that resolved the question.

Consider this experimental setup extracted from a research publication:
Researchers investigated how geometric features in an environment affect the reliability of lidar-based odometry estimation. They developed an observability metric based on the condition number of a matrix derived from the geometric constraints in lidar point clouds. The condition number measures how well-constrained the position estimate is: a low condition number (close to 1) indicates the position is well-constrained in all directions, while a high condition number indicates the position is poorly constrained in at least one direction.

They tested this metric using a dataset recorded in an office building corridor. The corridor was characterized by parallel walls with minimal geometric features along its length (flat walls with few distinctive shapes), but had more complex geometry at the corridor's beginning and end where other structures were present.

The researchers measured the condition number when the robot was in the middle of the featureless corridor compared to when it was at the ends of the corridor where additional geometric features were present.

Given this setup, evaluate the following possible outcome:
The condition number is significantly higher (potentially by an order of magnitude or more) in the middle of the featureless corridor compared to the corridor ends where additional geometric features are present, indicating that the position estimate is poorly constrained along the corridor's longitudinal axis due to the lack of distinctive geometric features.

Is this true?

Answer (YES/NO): YES